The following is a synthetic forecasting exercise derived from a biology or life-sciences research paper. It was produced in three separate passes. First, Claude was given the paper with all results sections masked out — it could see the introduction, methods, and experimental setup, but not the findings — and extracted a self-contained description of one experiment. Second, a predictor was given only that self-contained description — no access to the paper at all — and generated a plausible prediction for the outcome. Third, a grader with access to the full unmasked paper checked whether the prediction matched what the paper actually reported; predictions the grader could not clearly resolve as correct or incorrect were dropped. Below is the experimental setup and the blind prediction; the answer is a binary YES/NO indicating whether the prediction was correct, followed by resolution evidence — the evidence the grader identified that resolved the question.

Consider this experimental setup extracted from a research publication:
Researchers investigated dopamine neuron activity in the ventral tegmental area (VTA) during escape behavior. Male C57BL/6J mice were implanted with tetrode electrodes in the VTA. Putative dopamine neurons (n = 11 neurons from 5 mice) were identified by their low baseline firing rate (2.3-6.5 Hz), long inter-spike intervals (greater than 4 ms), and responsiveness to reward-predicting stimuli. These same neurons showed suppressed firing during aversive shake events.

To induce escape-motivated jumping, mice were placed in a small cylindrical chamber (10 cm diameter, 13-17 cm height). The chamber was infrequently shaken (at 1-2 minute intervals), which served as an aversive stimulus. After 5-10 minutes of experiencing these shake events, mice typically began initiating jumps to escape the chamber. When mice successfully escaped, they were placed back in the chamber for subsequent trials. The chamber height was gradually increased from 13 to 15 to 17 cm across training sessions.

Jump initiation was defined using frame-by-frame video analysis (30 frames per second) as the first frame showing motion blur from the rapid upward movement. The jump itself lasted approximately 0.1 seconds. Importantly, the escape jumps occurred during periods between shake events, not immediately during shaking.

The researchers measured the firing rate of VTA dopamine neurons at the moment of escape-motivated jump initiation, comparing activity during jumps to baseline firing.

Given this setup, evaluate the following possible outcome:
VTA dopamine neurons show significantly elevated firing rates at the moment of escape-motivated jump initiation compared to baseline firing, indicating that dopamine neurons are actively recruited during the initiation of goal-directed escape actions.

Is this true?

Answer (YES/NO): YES